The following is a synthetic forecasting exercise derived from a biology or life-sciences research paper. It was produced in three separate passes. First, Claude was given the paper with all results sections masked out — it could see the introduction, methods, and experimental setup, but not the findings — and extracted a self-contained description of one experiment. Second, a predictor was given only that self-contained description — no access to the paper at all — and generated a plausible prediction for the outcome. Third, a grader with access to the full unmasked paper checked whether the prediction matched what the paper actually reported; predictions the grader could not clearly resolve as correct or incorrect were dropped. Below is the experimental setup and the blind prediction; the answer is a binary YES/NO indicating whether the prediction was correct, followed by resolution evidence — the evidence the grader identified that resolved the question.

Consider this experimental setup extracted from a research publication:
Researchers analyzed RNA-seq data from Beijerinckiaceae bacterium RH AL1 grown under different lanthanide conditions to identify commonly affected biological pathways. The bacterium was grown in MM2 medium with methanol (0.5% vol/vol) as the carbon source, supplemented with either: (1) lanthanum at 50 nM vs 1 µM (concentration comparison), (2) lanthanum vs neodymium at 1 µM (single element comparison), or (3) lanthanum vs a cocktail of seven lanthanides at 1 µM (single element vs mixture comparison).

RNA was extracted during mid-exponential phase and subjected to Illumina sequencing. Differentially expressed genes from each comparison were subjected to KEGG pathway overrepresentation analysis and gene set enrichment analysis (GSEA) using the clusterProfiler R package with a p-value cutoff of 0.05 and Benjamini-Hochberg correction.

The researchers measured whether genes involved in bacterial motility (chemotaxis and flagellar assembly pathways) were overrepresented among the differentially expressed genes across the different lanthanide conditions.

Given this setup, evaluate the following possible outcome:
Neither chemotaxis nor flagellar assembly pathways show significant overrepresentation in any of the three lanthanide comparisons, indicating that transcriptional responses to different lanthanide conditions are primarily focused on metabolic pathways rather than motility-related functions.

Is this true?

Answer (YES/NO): NO